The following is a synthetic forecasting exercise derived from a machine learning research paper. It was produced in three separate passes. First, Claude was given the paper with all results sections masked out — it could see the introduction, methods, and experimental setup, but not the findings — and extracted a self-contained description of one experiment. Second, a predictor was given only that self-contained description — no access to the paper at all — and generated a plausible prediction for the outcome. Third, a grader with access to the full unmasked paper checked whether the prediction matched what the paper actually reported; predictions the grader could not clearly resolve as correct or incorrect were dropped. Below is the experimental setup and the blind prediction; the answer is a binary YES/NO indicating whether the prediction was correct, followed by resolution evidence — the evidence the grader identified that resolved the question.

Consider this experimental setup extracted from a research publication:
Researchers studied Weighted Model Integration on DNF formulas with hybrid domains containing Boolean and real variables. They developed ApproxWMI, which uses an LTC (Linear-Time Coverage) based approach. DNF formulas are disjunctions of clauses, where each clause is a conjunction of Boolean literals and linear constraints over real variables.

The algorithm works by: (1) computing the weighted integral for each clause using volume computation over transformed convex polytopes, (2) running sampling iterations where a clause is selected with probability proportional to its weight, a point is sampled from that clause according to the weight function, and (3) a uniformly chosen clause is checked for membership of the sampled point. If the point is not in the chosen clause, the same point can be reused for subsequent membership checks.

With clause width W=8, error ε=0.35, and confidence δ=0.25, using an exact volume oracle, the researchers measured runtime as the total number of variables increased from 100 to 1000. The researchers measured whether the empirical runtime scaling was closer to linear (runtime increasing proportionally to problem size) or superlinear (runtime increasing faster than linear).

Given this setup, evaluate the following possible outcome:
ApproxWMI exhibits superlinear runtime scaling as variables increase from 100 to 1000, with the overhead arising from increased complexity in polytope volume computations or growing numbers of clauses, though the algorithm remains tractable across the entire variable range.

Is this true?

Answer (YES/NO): YES